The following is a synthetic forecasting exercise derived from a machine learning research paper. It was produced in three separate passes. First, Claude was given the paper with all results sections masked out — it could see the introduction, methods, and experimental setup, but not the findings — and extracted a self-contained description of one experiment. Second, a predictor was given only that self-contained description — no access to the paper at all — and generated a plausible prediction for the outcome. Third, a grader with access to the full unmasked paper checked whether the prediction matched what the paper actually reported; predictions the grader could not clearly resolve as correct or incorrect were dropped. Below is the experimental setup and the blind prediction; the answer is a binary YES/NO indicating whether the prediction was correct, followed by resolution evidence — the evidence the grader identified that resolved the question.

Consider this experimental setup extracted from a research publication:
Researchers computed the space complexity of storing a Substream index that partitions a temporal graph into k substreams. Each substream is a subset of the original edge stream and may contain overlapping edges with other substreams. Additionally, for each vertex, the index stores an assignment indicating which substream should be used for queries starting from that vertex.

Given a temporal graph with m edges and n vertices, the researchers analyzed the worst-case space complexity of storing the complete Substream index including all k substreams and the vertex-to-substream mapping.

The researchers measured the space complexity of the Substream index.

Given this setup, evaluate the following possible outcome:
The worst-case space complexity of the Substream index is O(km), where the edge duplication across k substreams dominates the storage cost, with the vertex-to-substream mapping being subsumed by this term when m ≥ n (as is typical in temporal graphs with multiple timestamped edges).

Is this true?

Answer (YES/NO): NO